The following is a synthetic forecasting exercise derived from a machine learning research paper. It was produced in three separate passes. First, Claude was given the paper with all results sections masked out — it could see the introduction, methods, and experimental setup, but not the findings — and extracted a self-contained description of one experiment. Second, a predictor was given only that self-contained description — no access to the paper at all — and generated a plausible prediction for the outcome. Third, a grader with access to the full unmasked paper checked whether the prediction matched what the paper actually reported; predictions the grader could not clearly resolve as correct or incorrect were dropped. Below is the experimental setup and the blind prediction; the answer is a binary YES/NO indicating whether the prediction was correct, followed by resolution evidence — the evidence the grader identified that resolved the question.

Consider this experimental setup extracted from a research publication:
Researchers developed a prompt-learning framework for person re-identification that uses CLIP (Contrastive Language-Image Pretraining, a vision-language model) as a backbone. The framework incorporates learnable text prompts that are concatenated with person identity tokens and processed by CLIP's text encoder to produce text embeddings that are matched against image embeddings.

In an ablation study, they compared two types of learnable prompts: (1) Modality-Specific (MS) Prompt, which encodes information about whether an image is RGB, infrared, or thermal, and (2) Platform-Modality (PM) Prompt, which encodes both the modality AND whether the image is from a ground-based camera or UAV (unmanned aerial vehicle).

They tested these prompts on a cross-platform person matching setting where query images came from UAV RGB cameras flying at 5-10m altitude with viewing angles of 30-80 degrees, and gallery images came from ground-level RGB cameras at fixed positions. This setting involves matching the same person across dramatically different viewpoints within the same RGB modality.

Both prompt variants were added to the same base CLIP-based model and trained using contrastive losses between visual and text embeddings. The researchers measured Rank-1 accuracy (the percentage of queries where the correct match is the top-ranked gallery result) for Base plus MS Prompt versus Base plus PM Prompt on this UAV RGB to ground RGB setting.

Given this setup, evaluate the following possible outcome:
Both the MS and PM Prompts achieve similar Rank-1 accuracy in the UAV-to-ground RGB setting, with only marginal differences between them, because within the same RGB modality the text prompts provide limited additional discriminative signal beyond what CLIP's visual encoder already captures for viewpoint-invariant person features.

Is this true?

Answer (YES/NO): NO